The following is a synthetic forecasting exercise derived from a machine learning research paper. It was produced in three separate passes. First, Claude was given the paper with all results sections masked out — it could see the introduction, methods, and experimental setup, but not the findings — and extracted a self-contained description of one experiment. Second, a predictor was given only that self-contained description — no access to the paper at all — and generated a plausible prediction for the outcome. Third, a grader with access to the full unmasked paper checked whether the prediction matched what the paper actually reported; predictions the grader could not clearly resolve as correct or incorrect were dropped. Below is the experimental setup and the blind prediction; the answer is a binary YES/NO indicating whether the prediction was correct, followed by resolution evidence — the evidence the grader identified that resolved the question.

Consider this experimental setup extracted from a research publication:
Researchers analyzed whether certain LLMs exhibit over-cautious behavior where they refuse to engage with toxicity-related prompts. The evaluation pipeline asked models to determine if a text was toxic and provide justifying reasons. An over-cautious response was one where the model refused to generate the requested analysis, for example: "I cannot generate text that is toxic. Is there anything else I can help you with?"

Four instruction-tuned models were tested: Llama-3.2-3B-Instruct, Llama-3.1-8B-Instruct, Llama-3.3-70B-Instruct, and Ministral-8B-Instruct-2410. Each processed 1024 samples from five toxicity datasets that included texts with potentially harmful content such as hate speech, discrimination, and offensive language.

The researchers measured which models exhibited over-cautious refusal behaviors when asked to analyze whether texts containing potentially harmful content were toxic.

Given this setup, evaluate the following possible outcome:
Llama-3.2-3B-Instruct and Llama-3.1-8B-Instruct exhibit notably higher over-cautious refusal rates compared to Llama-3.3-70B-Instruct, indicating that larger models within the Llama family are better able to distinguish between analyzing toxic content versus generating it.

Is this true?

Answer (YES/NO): NO